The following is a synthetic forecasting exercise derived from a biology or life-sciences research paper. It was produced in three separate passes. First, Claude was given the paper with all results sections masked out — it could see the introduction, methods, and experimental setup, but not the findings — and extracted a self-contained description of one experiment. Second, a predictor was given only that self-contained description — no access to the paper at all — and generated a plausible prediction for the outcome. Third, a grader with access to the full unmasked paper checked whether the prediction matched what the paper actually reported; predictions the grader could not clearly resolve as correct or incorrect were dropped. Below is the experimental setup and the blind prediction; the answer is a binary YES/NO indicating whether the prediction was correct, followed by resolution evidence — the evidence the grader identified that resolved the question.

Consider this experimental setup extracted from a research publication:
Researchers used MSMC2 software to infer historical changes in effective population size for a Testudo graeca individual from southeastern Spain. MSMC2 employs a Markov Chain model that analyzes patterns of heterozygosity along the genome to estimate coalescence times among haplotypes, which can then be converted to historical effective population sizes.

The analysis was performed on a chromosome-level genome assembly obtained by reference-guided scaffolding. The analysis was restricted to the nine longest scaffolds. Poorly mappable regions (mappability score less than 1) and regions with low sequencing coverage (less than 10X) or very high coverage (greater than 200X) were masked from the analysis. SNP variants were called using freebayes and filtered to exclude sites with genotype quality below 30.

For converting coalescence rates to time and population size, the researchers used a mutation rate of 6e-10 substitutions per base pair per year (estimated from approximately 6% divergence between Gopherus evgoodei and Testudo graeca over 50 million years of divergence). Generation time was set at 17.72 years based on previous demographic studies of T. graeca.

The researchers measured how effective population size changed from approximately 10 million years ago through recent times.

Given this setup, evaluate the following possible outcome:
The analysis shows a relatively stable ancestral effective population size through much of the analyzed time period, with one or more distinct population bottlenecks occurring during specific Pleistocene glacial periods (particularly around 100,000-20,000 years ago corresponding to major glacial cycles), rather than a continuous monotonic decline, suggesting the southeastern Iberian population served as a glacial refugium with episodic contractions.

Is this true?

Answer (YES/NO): NO